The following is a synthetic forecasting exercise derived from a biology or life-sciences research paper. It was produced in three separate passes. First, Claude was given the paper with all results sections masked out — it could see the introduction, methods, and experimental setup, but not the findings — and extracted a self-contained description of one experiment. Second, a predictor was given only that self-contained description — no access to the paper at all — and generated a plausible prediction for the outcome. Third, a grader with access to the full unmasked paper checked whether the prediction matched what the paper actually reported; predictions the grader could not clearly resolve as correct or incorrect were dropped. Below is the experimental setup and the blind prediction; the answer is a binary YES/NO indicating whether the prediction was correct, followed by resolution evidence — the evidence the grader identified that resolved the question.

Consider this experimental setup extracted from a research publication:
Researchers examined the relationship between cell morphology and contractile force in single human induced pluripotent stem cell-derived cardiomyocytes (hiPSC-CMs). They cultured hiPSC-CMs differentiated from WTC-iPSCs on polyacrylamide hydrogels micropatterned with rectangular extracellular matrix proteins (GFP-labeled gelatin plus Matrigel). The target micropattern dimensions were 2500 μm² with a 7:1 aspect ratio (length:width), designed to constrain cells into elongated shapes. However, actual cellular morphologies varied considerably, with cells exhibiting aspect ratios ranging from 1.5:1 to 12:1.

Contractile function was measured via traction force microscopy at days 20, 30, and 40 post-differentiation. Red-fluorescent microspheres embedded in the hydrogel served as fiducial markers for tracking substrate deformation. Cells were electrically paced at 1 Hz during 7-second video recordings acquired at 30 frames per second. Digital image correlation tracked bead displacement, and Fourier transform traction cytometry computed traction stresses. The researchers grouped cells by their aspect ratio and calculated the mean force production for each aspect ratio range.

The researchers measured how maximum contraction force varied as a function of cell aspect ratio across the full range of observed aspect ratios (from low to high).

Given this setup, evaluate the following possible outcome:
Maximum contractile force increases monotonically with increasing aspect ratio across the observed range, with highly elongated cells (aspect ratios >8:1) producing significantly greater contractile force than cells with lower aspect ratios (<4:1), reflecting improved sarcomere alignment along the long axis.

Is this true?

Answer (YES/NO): NO